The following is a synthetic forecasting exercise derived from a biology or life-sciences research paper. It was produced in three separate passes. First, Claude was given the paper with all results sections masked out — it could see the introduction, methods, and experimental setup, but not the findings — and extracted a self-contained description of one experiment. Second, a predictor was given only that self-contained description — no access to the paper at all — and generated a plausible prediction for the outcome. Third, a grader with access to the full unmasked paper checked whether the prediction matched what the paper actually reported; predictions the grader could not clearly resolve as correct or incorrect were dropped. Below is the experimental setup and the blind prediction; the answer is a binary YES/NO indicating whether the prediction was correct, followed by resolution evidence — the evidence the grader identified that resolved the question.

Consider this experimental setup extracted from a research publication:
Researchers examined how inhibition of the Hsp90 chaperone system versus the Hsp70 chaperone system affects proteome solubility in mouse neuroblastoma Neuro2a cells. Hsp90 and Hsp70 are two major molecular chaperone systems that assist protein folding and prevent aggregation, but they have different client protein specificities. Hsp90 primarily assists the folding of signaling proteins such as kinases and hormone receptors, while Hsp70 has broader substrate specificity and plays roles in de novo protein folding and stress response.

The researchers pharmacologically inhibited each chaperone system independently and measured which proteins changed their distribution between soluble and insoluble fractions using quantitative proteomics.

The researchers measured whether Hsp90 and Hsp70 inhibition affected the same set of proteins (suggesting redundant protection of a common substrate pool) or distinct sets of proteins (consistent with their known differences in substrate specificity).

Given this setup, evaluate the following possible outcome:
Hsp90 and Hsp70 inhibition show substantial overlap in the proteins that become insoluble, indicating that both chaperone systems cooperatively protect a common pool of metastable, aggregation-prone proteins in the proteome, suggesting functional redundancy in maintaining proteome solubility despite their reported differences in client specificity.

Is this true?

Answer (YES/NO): NO